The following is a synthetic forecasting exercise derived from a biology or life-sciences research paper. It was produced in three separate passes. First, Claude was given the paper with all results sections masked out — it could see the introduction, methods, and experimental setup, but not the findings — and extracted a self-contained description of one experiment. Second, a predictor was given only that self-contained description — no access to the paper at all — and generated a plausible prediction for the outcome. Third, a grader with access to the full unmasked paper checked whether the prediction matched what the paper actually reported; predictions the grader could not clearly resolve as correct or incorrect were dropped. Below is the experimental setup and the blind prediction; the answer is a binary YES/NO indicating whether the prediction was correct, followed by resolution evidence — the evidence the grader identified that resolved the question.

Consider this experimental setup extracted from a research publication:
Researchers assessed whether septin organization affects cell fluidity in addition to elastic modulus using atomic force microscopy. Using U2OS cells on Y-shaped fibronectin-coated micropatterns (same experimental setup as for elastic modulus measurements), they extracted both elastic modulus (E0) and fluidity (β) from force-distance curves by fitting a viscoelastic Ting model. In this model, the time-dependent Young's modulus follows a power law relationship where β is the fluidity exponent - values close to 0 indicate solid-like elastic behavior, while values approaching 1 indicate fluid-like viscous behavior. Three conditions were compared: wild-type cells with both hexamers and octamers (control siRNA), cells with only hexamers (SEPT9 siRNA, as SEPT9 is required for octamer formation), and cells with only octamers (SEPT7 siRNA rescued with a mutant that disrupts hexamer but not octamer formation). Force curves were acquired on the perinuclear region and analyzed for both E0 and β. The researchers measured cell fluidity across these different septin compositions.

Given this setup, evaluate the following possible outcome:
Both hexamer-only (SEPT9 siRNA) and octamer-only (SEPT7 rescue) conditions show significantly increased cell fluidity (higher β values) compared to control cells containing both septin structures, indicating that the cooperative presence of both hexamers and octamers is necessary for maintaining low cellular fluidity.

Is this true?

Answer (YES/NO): NO